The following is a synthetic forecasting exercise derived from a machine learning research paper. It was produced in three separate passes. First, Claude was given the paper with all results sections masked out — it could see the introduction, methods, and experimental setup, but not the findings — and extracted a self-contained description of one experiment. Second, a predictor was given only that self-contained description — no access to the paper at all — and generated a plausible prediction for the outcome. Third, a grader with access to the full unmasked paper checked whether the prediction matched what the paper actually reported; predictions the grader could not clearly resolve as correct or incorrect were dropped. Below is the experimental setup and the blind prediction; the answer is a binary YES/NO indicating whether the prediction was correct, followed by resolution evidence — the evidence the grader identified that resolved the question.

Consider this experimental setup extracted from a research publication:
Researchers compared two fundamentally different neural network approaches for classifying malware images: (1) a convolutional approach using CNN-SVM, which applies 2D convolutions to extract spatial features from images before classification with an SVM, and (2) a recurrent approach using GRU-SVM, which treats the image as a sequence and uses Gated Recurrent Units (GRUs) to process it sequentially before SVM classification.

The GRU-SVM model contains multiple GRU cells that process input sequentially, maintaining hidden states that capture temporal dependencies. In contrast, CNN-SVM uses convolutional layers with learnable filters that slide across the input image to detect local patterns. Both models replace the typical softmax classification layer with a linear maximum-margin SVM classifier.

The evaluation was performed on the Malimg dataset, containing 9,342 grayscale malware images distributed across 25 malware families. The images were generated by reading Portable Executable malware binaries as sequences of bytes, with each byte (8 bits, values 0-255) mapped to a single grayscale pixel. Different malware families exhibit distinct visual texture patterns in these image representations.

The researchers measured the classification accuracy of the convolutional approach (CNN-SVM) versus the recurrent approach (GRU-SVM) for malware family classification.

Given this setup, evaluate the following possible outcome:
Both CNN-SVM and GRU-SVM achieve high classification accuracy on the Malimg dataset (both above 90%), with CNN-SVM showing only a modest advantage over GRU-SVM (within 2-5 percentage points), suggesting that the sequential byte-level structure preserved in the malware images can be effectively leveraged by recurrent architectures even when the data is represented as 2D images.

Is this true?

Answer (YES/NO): NO